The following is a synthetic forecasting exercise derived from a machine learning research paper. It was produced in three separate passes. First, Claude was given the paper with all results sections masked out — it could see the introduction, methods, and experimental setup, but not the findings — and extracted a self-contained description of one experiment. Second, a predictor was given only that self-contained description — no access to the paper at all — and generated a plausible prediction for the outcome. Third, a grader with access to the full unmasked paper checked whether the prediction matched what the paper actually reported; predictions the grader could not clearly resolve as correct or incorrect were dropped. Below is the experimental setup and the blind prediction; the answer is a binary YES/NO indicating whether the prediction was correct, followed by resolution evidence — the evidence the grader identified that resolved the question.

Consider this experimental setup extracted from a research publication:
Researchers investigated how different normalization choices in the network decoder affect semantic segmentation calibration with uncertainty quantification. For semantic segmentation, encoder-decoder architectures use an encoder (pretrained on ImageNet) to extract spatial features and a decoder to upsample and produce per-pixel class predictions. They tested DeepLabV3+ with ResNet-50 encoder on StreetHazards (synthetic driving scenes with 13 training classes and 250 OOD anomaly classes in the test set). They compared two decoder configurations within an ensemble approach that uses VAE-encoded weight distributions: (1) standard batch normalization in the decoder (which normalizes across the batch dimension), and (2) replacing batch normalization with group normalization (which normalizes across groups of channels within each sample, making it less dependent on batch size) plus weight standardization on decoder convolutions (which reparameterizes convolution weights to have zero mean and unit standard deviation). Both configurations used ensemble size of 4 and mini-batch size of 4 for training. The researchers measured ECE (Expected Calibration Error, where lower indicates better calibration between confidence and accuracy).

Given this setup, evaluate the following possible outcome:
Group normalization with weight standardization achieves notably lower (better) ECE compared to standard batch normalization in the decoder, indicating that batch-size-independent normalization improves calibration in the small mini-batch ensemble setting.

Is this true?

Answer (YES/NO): NO